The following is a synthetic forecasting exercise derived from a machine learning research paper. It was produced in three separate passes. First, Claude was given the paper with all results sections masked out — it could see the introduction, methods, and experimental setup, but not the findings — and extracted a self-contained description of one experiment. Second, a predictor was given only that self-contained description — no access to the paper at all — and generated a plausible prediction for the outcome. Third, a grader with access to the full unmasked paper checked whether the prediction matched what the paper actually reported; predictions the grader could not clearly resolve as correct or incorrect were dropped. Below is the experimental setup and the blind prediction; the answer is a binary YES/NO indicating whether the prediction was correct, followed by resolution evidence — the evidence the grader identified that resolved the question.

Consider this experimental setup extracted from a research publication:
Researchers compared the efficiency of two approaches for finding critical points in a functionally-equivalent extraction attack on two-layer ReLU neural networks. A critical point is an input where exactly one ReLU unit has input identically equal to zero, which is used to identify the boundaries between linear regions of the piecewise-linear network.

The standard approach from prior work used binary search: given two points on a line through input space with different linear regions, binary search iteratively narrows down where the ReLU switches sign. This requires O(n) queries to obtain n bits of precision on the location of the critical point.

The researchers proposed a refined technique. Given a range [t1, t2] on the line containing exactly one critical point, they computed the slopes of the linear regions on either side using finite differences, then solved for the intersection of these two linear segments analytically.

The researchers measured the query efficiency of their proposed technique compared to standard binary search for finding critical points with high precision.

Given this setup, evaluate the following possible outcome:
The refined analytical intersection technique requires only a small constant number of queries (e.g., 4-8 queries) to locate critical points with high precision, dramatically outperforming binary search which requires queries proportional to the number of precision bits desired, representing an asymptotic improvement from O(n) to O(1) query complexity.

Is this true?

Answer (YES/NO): YES